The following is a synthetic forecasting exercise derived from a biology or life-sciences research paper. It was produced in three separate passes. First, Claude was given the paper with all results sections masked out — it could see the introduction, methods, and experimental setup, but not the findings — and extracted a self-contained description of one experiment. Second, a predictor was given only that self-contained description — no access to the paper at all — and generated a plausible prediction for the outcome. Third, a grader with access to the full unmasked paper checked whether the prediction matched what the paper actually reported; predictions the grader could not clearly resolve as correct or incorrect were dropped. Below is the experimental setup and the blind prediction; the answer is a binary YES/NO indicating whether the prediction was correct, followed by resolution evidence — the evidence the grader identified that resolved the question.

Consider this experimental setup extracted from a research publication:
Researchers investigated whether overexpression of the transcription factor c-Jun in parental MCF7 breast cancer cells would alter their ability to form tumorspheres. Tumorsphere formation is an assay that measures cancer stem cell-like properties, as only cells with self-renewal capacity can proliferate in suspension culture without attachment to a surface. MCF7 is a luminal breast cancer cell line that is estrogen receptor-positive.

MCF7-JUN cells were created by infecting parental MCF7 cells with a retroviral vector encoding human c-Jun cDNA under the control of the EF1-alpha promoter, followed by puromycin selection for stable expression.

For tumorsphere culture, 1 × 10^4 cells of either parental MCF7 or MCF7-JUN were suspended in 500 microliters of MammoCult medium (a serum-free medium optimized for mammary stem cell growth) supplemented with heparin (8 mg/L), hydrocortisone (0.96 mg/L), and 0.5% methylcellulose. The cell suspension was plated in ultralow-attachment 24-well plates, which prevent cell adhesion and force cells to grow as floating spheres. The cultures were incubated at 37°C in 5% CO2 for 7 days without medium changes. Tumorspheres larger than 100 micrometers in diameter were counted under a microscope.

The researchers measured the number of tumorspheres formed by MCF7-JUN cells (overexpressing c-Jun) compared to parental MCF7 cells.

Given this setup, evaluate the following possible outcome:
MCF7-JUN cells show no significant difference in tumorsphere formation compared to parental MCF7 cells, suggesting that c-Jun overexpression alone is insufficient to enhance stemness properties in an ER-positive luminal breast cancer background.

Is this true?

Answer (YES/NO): NO